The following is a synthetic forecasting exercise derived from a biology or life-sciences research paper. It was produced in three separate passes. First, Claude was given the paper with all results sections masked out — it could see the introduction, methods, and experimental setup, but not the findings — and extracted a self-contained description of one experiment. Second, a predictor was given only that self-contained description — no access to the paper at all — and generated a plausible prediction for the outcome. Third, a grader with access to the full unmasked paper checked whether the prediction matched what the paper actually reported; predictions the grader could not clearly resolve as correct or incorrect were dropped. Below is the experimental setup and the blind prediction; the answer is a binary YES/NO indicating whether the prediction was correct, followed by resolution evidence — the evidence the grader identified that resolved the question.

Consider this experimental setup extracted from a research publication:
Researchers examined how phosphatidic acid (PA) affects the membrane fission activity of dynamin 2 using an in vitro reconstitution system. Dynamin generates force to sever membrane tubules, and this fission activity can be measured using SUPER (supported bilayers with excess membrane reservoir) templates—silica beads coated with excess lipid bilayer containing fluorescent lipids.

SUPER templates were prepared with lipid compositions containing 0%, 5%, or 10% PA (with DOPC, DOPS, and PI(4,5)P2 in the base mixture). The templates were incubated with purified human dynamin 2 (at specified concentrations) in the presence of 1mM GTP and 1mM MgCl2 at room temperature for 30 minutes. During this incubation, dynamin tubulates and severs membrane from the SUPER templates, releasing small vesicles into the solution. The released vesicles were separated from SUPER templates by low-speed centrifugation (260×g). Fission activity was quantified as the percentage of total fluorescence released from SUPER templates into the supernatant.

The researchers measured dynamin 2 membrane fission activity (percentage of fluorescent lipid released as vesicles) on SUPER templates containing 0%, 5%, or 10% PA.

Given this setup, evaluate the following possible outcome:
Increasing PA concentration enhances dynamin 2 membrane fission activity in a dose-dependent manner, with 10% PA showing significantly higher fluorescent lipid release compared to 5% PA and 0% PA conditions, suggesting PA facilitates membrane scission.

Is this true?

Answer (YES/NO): NO